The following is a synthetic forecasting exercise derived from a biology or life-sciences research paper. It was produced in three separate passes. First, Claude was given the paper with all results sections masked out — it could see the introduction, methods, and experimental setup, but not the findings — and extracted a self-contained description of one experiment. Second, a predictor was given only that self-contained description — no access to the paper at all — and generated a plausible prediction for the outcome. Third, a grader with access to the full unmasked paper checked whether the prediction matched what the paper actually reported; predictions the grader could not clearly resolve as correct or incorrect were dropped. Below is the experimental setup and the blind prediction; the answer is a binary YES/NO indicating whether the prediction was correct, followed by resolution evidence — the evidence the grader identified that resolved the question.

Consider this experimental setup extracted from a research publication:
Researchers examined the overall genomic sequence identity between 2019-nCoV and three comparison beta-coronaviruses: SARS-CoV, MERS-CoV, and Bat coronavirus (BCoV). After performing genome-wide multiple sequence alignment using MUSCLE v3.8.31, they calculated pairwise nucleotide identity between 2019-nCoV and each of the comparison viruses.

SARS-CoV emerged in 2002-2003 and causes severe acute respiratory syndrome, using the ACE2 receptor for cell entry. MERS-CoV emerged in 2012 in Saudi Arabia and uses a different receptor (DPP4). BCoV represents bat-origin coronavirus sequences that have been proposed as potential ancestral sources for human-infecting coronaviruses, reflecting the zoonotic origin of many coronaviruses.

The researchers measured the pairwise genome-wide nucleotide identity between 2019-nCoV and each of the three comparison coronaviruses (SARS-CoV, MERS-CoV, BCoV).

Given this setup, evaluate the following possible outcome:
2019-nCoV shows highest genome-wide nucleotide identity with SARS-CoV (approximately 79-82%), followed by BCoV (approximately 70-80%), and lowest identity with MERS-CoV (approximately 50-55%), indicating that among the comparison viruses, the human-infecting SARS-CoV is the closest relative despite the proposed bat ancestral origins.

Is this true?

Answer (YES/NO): NO